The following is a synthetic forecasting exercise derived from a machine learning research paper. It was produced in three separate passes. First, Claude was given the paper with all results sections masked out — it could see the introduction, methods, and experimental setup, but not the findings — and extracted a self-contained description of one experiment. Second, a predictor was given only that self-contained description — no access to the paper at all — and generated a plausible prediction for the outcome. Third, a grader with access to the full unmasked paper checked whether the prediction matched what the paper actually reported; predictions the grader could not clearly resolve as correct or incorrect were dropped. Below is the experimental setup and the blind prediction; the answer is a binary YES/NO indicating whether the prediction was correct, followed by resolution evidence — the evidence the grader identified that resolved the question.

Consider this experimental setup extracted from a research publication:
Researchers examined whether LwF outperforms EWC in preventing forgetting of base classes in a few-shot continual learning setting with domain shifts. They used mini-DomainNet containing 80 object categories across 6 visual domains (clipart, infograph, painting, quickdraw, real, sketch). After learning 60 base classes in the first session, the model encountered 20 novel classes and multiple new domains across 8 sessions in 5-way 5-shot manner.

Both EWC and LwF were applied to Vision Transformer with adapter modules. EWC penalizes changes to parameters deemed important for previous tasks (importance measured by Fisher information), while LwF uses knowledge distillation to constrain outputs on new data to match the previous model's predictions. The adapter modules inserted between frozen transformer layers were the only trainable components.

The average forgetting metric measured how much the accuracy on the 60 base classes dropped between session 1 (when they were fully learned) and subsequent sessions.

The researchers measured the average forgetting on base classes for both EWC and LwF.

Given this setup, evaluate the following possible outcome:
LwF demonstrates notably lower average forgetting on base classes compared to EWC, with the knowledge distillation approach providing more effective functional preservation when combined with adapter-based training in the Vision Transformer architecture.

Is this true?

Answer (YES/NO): NO